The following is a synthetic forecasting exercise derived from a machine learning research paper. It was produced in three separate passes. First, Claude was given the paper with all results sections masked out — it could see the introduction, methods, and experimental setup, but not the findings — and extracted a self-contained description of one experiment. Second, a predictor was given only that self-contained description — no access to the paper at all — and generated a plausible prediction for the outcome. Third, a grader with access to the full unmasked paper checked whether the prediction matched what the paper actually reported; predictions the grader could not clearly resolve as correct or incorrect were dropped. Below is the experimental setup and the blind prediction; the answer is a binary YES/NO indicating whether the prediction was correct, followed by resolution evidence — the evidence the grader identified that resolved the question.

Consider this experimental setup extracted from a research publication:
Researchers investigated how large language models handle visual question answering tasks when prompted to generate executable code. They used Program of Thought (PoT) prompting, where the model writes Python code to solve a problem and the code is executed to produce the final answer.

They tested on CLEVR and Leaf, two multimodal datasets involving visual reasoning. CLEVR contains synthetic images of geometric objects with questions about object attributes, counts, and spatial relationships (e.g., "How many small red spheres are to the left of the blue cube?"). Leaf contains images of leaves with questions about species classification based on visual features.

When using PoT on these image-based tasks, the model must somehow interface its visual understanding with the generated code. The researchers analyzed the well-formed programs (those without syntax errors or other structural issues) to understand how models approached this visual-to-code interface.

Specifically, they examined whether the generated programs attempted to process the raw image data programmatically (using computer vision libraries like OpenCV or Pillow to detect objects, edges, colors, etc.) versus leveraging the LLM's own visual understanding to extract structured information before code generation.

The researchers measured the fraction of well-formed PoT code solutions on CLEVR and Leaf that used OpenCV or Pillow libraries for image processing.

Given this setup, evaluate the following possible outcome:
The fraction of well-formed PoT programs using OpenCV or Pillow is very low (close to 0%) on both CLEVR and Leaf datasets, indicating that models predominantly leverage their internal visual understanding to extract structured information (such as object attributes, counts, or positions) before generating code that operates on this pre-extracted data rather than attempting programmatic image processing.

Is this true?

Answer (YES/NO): NO